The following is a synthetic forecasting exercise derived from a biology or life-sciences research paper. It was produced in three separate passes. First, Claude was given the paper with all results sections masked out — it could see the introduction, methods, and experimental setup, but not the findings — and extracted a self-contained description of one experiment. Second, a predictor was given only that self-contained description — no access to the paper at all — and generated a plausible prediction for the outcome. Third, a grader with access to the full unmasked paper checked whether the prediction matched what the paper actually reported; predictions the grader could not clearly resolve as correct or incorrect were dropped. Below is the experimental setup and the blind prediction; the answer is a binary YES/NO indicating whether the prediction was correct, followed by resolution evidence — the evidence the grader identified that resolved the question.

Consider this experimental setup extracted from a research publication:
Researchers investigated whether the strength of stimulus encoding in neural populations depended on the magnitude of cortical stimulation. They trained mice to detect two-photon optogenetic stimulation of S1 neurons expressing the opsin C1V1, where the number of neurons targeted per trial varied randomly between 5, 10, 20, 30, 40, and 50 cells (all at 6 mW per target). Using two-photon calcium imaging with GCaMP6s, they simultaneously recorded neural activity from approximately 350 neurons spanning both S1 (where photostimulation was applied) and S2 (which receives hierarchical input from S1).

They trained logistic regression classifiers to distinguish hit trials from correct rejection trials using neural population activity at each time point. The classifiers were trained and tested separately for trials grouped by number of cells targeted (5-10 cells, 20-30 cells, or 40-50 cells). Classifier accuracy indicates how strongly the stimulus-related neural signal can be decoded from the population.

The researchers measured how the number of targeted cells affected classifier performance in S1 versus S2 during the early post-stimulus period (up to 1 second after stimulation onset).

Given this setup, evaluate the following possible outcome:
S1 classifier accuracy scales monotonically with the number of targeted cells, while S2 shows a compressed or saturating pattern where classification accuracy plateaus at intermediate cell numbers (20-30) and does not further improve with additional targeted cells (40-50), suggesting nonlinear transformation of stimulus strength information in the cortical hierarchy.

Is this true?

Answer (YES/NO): NO